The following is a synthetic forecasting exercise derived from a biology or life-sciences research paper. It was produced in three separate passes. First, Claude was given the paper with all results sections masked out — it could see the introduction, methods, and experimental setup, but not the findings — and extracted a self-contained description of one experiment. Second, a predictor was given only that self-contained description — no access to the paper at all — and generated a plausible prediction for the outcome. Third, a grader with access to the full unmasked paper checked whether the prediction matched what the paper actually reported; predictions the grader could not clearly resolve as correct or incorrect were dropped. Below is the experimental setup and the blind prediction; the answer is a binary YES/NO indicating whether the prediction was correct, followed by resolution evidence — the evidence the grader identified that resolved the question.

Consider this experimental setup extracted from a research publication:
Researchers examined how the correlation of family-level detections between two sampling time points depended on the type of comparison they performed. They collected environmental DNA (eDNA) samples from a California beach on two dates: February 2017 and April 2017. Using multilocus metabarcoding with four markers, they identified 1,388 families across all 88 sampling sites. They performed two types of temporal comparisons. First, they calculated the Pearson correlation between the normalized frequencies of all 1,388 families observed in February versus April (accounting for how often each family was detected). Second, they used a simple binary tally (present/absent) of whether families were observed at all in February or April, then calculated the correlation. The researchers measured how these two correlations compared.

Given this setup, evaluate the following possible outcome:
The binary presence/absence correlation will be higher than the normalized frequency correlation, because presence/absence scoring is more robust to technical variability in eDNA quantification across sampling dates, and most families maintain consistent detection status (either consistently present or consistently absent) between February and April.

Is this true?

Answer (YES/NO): NO